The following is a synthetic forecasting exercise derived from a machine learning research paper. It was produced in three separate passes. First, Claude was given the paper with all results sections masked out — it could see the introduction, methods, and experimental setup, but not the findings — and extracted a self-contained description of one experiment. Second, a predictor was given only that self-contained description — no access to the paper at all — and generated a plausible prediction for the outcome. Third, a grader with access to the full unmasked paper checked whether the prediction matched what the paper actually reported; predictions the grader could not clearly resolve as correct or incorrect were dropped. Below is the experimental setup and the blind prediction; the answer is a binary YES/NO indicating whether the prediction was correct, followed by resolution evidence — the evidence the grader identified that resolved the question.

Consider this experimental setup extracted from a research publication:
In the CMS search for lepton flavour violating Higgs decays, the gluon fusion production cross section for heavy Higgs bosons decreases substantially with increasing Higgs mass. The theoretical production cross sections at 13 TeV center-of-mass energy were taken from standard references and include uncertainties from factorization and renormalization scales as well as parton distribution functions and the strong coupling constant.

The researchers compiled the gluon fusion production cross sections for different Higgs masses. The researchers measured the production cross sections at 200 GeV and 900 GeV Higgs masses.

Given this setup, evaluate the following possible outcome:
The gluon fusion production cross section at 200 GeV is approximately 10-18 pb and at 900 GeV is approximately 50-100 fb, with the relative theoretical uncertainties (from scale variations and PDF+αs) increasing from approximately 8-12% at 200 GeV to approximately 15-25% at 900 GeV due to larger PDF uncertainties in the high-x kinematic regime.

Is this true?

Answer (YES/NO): NO